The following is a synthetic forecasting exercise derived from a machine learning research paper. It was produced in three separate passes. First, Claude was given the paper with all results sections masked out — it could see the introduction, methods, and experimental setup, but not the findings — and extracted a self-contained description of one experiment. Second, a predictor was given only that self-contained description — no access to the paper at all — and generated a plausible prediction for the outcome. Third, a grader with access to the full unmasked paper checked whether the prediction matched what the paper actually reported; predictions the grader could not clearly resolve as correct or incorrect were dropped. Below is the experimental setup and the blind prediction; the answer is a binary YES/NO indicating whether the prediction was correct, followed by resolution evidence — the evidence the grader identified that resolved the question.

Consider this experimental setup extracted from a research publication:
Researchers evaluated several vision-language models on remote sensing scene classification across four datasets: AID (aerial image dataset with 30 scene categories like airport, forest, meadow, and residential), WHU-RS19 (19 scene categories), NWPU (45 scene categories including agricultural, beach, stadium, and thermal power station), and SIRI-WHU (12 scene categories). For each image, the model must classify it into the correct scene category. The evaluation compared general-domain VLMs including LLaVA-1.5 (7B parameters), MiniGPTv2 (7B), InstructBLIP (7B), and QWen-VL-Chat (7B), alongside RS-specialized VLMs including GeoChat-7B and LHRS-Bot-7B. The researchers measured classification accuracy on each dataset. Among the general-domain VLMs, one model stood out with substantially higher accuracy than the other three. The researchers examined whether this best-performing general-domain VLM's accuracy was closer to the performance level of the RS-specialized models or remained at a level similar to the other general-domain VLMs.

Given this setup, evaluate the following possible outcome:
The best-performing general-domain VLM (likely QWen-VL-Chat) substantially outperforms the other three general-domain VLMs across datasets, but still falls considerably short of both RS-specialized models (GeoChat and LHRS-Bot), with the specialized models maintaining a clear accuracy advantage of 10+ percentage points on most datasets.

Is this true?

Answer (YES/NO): NO